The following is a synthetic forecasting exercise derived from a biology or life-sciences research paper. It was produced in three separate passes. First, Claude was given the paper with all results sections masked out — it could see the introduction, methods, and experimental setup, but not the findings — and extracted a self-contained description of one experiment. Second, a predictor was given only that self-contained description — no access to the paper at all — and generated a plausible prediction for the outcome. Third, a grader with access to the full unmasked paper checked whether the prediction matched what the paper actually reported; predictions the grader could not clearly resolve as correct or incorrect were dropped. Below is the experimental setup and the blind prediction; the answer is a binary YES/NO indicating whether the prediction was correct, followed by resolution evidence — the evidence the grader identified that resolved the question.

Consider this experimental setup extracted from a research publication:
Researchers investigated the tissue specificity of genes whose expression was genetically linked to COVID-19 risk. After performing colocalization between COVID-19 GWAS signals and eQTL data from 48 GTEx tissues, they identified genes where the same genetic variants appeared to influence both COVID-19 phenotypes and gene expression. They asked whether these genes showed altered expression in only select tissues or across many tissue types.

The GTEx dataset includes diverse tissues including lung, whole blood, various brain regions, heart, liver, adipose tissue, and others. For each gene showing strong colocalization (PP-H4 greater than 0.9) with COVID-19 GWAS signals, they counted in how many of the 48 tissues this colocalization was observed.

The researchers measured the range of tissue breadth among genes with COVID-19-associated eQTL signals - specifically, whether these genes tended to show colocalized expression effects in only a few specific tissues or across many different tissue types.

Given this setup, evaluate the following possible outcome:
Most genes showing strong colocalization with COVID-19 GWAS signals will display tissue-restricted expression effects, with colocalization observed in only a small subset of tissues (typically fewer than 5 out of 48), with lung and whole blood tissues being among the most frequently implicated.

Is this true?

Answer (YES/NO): NO